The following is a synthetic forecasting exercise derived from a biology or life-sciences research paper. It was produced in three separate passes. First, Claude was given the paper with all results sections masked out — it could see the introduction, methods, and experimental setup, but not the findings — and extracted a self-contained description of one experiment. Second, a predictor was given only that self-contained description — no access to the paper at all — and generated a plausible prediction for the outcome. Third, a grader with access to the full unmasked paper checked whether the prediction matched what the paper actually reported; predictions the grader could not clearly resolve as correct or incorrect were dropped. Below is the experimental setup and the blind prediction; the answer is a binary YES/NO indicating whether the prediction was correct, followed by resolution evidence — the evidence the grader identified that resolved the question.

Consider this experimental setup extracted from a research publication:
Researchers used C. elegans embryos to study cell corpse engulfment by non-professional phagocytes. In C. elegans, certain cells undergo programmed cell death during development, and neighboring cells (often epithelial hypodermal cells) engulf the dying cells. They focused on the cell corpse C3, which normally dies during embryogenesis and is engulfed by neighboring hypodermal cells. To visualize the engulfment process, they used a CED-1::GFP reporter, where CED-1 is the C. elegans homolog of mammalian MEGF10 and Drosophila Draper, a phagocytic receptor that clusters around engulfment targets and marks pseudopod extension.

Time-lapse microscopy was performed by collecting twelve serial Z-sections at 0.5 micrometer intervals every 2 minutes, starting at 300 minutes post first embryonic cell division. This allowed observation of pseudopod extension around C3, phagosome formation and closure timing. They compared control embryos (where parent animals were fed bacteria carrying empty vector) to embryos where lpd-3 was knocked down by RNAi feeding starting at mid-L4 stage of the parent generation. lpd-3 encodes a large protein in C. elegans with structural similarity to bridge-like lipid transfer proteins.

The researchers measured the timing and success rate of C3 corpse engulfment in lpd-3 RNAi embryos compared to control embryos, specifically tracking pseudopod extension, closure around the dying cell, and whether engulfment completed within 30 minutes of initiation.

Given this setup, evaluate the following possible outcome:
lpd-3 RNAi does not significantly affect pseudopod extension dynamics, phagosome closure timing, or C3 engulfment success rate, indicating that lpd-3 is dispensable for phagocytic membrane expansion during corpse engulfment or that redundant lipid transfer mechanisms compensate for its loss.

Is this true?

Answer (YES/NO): NO